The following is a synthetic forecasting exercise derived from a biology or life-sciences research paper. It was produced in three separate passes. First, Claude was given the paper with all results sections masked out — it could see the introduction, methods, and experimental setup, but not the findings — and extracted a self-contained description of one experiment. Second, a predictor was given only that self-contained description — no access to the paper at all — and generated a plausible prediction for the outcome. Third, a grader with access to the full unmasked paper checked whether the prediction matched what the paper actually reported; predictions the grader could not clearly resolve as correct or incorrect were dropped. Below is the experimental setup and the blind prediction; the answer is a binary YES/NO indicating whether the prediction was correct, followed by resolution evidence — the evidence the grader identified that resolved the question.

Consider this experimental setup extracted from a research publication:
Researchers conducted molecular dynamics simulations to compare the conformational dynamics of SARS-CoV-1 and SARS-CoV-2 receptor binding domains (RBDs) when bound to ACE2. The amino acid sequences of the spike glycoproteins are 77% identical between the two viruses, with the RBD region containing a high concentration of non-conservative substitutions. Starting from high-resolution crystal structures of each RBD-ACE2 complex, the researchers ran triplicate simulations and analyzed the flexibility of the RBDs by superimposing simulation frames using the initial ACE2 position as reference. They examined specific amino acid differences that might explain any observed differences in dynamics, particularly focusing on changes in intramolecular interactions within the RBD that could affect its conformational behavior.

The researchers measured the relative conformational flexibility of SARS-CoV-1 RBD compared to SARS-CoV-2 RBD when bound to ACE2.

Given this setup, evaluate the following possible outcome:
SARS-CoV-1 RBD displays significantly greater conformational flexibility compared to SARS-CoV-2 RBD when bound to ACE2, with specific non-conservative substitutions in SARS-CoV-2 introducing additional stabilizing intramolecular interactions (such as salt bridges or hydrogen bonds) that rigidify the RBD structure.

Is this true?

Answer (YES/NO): NO